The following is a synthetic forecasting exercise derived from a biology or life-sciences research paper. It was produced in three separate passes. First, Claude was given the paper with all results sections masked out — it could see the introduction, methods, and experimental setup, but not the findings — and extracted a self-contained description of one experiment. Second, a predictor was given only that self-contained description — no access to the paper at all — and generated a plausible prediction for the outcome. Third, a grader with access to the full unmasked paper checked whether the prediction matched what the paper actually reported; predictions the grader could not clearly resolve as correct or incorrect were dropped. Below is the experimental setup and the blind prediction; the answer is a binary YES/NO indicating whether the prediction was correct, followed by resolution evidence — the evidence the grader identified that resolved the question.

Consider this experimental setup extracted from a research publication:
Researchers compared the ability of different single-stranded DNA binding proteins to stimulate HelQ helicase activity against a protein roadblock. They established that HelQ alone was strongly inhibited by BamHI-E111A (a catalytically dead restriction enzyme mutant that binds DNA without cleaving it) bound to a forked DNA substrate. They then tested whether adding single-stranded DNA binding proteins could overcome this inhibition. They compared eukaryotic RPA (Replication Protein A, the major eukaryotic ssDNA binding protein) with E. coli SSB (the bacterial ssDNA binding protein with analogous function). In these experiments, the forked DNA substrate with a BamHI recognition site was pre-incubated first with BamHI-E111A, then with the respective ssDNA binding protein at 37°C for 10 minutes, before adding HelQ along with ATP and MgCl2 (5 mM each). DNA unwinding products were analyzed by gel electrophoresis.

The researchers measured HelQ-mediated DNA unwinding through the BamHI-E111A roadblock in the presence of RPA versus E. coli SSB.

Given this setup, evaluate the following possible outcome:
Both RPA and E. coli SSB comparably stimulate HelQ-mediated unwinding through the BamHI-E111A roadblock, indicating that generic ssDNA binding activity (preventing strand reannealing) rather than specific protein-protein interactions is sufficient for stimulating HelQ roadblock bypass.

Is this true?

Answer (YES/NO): NO